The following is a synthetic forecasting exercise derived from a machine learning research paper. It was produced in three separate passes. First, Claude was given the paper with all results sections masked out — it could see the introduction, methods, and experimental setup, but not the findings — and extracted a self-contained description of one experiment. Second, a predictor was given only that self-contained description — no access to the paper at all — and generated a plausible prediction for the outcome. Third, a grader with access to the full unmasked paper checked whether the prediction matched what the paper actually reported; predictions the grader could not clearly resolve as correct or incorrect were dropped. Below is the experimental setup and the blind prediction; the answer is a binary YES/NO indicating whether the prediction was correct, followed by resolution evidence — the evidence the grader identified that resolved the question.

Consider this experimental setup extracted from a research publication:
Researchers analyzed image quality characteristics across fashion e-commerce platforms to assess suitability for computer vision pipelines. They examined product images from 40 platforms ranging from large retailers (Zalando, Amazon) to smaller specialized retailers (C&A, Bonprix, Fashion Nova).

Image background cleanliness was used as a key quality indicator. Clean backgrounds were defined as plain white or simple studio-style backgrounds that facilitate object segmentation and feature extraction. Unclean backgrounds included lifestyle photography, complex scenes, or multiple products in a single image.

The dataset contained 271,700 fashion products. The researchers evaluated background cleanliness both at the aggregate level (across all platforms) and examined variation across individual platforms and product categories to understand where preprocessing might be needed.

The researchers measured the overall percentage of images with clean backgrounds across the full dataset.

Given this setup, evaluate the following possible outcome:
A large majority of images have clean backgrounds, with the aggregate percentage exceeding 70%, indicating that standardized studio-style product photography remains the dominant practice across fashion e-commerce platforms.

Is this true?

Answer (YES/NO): YES